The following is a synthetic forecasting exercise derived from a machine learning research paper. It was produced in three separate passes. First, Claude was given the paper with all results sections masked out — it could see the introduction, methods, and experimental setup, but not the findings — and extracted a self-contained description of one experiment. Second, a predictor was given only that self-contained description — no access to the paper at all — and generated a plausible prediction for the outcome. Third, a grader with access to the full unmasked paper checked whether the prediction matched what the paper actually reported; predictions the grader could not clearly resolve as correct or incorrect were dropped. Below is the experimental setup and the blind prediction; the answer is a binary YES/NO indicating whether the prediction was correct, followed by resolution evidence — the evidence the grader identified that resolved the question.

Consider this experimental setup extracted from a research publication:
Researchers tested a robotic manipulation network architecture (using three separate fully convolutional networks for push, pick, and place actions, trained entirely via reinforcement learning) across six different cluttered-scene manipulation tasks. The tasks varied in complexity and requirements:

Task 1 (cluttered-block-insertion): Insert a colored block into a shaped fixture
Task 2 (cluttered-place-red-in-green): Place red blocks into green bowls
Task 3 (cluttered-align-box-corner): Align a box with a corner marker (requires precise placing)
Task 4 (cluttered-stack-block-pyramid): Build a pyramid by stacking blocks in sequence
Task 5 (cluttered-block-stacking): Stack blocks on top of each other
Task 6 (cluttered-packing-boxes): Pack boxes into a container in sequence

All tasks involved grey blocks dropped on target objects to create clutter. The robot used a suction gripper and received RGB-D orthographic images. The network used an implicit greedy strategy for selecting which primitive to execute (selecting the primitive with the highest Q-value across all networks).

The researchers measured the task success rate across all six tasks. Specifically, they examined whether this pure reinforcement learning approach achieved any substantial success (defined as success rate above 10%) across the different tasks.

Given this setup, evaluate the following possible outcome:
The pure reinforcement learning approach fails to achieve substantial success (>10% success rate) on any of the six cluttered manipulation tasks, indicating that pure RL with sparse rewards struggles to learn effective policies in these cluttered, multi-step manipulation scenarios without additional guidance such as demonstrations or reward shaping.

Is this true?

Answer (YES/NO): NO